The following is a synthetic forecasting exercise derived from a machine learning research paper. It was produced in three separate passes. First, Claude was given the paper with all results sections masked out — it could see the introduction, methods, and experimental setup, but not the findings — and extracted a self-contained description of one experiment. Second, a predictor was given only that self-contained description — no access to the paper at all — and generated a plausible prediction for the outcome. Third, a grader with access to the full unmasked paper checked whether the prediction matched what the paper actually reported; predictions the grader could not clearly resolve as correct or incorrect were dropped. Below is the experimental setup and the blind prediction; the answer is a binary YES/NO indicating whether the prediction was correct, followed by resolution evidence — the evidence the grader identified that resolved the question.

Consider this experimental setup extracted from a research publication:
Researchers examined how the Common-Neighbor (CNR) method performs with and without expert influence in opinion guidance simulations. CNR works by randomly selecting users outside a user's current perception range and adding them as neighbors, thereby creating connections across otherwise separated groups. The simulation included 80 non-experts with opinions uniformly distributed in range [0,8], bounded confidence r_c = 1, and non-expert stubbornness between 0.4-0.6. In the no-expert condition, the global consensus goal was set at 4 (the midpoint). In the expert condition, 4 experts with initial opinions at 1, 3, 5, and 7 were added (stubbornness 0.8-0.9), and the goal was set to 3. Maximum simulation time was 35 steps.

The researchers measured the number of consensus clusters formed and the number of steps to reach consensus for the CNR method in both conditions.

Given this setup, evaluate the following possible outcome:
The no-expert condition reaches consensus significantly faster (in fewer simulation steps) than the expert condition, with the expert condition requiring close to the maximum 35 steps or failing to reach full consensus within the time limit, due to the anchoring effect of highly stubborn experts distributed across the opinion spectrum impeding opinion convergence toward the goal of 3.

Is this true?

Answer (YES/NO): NO